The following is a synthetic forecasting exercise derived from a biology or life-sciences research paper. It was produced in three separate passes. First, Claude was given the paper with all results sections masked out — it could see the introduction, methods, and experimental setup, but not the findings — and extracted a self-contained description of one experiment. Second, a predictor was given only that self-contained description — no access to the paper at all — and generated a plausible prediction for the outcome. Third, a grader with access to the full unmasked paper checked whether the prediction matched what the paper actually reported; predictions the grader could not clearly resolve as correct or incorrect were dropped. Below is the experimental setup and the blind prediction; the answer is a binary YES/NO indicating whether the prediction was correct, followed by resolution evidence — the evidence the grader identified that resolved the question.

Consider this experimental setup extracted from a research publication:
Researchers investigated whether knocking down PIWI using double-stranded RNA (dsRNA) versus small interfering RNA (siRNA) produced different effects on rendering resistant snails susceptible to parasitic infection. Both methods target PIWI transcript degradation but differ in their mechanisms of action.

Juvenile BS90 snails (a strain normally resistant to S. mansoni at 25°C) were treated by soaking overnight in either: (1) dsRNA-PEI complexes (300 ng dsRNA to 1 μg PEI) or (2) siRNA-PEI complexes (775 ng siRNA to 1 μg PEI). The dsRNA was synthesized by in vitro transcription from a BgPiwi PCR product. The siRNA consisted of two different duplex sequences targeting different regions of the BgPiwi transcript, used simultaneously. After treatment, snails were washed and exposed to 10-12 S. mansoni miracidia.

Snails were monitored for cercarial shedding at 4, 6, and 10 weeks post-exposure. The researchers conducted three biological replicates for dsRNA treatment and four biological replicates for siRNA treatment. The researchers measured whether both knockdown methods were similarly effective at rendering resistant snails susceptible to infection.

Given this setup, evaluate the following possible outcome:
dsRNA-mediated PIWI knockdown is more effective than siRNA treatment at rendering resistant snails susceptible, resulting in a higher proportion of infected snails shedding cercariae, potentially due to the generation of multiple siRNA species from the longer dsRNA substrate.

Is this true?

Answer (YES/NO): NO